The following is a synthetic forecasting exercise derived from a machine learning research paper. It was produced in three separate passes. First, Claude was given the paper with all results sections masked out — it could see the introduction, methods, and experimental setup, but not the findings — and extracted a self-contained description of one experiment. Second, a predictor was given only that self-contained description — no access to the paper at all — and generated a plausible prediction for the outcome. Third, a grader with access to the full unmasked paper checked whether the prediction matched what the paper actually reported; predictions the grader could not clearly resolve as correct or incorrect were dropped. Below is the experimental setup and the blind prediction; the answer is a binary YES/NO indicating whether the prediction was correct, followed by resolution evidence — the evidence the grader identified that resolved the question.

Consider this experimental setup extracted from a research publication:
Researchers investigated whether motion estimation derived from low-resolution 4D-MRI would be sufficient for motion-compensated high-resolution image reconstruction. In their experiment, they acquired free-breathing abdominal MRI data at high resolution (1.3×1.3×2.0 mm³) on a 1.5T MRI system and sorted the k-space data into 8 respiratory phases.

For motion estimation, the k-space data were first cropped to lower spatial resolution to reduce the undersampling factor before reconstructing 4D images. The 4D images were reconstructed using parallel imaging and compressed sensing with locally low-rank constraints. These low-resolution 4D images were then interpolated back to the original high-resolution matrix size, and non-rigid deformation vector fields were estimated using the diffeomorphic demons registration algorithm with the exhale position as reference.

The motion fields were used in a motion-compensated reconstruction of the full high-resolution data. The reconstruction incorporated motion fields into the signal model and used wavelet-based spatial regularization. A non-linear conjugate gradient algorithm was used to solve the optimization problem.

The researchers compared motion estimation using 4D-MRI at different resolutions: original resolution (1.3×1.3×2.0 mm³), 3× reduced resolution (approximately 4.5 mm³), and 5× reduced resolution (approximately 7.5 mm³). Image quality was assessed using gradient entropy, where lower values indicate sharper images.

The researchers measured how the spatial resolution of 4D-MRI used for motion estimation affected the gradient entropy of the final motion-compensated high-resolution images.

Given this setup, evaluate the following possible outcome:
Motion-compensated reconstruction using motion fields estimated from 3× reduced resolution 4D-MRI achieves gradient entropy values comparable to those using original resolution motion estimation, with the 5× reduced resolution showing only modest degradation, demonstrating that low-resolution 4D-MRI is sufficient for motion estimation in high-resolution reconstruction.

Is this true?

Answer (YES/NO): NO